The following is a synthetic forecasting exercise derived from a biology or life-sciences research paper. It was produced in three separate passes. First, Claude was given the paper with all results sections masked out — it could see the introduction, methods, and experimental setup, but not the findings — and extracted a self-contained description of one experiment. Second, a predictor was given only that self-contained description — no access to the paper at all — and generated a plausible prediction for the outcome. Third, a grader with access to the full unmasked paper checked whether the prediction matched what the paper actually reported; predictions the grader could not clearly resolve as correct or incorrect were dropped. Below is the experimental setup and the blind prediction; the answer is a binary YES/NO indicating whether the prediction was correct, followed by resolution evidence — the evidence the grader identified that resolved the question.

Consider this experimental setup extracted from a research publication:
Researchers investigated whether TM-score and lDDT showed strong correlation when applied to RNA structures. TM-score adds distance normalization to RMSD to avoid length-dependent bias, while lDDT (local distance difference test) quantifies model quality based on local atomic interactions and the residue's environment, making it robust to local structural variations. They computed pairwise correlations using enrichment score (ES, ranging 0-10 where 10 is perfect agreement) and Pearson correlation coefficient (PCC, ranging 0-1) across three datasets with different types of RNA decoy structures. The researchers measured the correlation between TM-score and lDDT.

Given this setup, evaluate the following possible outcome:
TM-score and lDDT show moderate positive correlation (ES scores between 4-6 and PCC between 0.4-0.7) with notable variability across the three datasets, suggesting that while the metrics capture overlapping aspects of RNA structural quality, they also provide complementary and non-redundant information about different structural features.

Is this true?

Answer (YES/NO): NO